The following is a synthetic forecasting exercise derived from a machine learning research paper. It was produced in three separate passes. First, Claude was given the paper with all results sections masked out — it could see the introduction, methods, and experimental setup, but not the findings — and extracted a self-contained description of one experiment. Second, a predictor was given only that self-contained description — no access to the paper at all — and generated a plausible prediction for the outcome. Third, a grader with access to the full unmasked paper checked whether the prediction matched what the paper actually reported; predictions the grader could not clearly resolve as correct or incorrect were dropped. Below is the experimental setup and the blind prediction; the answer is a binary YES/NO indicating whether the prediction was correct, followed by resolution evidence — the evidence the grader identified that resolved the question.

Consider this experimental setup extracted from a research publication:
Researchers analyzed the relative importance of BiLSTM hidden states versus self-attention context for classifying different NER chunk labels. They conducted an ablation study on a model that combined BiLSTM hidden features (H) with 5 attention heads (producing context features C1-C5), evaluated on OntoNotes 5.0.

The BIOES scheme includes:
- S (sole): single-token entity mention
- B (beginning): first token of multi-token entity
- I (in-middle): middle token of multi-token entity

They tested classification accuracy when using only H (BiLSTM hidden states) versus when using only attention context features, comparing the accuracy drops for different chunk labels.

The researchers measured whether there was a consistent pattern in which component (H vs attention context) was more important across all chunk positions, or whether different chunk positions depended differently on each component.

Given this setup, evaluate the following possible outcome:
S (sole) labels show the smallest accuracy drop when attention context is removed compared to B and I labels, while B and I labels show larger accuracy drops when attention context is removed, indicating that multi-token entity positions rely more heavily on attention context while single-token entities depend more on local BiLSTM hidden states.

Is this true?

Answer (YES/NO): NO